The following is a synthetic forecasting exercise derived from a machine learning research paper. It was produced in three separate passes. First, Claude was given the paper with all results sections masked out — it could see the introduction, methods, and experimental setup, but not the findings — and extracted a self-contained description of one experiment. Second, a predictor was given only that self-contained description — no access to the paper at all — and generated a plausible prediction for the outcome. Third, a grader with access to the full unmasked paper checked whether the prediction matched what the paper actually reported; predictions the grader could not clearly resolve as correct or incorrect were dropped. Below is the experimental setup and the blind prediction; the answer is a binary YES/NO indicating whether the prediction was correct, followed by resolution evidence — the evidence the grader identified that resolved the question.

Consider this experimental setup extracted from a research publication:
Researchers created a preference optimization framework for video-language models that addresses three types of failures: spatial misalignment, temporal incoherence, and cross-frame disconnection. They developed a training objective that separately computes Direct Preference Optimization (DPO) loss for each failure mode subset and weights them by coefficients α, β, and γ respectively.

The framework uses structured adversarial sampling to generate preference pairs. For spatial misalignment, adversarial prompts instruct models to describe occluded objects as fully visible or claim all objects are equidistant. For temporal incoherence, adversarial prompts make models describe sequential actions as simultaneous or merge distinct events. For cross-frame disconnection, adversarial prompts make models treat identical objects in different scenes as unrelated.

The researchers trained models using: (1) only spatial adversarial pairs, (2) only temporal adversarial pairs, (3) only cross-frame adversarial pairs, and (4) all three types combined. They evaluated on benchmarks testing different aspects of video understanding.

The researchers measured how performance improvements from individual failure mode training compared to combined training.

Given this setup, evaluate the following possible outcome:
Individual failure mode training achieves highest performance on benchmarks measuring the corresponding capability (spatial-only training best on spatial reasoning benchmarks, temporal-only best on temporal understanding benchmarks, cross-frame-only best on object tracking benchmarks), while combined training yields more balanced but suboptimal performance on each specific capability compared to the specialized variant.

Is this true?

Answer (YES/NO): NO